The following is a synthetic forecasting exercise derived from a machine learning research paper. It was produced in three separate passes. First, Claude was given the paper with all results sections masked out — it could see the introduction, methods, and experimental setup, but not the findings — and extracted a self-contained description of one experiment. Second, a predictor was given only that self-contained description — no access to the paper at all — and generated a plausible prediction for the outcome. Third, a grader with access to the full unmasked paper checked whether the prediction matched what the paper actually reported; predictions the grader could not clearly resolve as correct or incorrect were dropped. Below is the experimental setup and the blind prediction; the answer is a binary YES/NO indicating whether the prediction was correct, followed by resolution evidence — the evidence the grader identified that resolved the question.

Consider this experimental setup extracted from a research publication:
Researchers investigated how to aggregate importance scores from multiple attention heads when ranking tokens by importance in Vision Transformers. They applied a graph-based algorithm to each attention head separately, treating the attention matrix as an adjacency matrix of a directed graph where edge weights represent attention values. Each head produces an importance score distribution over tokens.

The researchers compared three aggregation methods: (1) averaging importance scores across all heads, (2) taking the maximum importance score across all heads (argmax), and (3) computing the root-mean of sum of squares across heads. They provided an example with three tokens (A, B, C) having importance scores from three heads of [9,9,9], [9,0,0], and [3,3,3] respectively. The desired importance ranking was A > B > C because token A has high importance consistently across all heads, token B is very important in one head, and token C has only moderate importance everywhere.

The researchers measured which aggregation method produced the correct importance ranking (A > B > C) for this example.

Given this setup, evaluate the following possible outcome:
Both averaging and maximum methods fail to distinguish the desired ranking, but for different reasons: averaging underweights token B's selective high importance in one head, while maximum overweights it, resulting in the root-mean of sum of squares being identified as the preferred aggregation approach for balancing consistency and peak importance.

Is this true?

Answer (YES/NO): YES